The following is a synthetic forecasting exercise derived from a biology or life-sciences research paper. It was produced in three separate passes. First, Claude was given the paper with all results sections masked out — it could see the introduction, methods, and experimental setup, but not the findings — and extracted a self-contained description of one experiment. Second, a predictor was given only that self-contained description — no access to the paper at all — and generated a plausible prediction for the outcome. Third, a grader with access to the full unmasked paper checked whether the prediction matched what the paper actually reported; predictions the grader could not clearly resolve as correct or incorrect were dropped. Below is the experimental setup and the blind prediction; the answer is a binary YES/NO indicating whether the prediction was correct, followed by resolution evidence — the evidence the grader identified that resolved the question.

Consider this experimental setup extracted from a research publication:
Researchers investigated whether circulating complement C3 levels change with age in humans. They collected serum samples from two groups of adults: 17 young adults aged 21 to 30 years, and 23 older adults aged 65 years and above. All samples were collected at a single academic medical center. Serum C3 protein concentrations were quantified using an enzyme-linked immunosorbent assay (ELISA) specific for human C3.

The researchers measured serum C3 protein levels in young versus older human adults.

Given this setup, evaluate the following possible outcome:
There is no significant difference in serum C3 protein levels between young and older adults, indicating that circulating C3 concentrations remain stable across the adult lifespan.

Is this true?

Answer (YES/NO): NO